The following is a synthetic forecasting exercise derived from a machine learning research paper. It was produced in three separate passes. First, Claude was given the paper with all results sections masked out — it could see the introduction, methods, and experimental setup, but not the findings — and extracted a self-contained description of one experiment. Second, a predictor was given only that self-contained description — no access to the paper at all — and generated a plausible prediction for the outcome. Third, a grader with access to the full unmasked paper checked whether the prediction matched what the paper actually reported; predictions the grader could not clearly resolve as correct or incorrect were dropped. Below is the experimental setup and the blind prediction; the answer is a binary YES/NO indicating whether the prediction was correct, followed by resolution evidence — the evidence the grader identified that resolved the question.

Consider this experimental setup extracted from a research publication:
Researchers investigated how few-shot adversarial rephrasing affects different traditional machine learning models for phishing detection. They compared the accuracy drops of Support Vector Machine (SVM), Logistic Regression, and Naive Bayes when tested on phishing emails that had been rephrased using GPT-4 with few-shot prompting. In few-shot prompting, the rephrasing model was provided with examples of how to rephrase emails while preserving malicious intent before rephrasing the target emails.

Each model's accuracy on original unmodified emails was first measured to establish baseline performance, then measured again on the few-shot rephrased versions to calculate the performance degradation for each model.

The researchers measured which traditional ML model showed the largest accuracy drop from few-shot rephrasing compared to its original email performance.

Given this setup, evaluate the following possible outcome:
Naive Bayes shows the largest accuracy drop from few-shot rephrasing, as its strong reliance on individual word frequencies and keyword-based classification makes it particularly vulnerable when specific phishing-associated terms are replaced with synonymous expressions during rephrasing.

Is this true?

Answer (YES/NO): NO